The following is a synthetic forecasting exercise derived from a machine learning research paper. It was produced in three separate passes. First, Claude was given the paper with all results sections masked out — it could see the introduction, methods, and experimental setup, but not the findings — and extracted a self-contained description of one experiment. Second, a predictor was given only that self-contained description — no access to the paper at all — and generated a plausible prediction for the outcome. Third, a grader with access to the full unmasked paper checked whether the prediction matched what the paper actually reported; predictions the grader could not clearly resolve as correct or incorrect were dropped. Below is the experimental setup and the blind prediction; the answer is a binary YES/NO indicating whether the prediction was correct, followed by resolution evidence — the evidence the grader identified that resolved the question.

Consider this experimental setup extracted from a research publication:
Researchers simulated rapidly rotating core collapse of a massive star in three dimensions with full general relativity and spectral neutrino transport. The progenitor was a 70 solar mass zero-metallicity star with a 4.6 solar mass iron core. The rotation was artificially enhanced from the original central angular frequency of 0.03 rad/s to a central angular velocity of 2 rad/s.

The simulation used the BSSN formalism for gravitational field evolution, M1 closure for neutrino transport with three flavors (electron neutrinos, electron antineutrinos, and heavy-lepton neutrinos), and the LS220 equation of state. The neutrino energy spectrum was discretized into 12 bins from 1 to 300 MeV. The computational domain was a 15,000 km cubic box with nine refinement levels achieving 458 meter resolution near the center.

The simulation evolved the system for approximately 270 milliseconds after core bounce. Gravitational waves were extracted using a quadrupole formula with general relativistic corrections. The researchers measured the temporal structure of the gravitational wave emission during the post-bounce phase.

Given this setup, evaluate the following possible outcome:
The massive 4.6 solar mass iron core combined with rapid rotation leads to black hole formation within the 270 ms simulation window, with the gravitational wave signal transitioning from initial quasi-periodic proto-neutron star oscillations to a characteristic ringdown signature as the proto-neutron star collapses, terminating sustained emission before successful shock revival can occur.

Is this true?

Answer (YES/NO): NO